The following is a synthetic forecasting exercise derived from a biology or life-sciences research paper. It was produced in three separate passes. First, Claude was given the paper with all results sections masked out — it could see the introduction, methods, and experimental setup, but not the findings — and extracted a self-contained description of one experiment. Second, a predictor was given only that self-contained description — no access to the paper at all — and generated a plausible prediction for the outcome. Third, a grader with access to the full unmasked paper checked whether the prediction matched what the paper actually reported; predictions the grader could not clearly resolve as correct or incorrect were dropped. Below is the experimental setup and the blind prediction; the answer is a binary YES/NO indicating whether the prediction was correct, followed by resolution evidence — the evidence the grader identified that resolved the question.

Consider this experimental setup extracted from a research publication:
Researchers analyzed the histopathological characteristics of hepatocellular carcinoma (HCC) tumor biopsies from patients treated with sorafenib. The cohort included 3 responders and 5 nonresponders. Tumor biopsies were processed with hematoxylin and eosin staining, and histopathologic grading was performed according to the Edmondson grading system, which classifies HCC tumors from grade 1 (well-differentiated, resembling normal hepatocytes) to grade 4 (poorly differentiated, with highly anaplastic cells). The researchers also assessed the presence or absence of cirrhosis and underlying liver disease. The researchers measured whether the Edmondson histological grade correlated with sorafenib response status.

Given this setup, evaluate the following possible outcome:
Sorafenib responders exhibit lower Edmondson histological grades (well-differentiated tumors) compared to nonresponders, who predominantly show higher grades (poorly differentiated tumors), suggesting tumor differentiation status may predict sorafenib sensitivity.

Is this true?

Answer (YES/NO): NO